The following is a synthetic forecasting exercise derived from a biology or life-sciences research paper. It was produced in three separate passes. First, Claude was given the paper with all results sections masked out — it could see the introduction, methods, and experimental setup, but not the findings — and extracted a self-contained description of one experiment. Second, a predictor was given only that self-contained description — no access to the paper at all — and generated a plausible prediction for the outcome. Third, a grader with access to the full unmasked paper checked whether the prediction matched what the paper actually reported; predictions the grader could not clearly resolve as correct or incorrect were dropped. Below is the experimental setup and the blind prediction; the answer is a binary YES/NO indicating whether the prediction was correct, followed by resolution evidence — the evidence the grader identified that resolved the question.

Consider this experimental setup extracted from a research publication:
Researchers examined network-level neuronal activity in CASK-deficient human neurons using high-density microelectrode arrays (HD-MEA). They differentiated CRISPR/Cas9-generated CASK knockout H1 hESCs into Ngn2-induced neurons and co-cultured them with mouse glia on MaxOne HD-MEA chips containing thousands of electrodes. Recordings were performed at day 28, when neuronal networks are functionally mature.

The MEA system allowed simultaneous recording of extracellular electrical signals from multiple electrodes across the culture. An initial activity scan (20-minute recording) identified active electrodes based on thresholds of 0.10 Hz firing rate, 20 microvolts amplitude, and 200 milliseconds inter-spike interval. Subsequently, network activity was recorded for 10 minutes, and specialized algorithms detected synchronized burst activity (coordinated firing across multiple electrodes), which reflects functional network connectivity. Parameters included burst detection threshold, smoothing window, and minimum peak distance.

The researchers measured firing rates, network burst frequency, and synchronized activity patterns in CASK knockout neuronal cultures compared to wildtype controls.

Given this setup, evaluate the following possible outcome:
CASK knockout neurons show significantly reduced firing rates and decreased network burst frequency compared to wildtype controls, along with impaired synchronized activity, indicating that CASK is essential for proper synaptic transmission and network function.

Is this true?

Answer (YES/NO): YES